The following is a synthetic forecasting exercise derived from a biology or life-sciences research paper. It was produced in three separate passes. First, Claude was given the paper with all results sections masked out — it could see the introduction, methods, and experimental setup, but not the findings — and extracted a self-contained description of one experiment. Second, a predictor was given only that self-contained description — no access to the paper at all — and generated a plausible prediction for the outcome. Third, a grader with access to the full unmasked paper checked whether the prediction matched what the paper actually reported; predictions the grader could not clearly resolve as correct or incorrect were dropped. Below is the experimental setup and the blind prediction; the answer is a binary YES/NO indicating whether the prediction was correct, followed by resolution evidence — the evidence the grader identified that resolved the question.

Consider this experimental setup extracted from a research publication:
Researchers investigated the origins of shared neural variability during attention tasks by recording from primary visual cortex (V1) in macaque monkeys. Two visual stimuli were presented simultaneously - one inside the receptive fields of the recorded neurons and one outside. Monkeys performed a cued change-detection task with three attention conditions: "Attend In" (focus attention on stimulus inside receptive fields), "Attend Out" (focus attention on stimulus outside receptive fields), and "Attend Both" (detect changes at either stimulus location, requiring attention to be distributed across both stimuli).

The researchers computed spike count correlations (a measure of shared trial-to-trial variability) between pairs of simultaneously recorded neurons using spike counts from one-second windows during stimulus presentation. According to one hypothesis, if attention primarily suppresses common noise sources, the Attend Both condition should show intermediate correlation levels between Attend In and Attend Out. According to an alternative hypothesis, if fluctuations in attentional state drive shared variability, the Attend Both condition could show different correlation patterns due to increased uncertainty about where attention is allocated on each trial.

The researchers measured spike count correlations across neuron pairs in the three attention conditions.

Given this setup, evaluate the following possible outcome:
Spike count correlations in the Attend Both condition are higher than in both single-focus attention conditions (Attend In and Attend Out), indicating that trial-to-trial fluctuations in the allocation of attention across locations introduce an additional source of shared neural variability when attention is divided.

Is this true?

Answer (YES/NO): YES